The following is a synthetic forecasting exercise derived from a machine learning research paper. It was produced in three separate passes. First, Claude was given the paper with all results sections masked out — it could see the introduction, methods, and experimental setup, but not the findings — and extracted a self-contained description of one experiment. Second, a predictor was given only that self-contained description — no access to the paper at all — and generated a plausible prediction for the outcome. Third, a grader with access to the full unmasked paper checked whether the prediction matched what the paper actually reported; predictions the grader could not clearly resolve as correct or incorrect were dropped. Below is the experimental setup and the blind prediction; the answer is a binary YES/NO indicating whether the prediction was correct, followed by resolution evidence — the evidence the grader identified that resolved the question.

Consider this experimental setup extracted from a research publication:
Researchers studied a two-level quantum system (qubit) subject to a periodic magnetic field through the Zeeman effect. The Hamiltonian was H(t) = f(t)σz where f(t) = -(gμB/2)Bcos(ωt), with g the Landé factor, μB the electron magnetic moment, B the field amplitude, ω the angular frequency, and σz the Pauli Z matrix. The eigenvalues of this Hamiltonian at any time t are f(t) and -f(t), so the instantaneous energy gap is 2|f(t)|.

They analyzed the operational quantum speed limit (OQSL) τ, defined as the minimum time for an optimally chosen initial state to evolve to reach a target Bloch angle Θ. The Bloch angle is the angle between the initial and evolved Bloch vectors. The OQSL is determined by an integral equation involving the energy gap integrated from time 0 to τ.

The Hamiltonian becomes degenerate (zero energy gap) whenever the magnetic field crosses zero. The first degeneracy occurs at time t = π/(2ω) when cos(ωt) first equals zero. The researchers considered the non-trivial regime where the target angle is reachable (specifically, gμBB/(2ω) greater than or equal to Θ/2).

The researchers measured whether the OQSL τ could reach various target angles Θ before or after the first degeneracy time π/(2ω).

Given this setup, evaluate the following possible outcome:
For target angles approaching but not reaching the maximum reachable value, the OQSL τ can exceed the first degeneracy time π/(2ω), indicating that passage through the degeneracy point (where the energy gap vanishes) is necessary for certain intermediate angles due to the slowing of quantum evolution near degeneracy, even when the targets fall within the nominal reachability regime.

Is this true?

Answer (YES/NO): NO